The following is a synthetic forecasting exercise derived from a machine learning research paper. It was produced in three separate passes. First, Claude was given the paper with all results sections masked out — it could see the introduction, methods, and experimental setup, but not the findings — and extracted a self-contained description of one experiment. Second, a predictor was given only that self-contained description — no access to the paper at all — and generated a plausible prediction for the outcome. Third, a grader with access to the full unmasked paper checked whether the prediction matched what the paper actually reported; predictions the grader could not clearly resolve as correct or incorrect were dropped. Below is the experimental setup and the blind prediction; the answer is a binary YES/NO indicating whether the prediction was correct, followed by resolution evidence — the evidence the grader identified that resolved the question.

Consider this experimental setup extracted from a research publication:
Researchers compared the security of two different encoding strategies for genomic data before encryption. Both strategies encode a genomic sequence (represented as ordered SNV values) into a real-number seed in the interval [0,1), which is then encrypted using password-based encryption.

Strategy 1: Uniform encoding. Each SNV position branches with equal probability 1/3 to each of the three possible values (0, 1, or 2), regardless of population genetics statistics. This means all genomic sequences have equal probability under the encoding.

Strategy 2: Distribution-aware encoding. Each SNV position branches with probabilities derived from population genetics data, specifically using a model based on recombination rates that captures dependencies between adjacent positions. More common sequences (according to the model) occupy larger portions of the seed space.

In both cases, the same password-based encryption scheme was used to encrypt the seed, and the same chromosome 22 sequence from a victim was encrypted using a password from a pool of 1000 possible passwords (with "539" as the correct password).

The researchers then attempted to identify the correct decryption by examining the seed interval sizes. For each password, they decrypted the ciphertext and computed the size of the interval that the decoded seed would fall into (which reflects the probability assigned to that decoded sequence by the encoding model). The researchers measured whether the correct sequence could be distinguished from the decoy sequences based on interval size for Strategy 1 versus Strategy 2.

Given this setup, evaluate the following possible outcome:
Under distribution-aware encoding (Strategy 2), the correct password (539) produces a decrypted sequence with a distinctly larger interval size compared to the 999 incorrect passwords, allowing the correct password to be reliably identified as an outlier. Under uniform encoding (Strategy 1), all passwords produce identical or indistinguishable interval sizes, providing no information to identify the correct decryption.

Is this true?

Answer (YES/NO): NO